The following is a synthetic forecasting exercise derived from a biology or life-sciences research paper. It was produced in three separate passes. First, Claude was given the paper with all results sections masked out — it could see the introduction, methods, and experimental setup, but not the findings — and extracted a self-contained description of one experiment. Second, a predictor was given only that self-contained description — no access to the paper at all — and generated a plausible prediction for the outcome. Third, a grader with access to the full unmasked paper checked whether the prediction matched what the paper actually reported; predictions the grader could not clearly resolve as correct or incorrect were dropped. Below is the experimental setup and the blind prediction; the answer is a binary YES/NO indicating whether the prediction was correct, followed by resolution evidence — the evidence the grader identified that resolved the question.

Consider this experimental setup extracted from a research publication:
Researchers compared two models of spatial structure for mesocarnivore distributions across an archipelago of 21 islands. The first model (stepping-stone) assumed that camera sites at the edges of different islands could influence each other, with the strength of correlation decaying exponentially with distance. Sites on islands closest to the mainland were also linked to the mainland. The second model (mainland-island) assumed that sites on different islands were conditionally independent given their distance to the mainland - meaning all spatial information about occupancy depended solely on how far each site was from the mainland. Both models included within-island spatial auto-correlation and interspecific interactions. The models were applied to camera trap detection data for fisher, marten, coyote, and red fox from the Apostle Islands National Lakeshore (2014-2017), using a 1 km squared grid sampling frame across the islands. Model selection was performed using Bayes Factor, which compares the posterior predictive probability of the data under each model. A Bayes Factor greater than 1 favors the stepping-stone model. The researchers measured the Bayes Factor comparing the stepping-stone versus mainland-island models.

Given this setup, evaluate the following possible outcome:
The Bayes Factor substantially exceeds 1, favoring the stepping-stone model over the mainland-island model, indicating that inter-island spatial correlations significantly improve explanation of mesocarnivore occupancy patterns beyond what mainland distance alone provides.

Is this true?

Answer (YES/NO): NO